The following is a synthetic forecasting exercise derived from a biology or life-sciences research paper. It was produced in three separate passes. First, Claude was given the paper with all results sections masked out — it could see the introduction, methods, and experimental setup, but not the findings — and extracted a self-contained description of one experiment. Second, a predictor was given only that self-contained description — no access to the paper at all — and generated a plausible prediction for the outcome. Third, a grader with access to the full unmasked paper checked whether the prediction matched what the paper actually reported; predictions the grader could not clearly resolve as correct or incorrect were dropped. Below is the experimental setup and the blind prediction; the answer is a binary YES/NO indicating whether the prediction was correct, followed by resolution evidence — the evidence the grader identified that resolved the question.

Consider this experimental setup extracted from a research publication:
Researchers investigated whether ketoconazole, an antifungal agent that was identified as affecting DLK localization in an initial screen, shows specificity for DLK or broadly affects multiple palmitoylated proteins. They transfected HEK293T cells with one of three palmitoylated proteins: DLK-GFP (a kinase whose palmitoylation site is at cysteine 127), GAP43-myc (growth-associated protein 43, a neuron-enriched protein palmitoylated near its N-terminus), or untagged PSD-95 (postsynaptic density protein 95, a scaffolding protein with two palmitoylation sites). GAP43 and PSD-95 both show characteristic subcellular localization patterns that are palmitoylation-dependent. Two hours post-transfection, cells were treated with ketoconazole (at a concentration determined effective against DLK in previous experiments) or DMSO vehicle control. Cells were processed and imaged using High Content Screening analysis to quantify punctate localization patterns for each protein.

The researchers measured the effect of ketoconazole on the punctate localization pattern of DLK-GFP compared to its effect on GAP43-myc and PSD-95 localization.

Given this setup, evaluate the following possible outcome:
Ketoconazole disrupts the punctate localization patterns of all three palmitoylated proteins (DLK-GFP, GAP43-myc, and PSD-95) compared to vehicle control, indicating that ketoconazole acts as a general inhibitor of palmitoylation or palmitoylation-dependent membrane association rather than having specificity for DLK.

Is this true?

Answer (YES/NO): NO